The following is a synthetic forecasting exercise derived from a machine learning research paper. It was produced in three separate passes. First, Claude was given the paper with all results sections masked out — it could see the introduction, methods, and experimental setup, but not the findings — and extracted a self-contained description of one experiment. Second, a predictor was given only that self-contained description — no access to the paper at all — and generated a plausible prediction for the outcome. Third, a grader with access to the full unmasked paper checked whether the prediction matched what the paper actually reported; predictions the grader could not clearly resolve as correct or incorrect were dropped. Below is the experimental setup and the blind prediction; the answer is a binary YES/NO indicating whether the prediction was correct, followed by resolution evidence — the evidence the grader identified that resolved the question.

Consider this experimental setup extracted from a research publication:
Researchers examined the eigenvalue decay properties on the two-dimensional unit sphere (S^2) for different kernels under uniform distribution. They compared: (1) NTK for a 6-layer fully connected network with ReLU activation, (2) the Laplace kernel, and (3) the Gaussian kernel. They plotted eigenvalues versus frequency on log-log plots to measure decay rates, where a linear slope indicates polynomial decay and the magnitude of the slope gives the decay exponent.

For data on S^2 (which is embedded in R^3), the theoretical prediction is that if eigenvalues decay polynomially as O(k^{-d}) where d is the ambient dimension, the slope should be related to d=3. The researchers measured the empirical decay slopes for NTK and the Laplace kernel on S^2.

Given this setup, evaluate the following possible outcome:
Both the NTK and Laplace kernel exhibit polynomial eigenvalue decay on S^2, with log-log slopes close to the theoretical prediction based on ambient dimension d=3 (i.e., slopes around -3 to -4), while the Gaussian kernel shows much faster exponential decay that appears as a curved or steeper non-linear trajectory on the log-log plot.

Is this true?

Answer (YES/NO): NO